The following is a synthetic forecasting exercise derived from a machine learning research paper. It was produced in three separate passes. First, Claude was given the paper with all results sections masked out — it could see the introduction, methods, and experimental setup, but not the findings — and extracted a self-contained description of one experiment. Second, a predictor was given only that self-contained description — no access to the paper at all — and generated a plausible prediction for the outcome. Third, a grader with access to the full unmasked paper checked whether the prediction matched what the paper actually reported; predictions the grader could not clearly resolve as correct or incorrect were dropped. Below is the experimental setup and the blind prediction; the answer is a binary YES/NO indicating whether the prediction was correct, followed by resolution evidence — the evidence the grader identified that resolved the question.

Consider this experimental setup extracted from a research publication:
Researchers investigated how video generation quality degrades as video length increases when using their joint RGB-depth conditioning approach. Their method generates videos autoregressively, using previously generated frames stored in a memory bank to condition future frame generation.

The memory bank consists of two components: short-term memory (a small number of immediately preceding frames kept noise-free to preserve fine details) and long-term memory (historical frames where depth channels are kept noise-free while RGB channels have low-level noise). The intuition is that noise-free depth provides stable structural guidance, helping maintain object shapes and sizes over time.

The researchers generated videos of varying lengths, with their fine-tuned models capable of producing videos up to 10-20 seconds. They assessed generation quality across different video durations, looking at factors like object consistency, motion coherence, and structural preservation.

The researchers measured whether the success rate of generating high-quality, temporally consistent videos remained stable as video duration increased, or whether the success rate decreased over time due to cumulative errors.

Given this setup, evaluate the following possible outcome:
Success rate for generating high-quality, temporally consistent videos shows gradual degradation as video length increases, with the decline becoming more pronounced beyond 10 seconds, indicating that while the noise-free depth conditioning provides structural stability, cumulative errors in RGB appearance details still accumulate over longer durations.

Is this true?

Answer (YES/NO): NO